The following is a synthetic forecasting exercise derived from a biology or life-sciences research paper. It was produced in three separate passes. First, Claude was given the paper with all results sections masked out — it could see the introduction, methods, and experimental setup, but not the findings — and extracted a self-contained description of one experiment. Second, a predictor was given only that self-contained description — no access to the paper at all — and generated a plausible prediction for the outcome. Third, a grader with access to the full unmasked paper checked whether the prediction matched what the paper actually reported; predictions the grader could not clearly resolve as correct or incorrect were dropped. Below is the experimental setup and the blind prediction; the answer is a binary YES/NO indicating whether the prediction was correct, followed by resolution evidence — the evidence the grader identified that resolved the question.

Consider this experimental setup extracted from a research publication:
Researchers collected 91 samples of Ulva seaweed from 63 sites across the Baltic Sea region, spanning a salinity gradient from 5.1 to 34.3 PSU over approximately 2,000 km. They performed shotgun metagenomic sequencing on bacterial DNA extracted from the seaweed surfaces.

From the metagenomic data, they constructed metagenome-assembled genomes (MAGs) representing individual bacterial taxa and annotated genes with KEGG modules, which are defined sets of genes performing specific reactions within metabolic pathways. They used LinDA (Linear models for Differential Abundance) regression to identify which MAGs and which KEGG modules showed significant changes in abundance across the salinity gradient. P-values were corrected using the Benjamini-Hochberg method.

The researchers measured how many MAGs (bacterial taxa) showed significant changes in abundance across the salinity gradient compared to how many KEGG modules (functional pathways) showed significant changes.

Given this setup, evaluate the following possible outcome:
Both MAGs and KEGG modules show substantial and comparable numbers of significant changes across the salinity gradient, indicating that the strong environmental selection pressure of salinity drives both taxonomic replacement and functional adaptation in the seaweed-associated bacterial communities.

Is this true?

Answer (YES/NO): NO